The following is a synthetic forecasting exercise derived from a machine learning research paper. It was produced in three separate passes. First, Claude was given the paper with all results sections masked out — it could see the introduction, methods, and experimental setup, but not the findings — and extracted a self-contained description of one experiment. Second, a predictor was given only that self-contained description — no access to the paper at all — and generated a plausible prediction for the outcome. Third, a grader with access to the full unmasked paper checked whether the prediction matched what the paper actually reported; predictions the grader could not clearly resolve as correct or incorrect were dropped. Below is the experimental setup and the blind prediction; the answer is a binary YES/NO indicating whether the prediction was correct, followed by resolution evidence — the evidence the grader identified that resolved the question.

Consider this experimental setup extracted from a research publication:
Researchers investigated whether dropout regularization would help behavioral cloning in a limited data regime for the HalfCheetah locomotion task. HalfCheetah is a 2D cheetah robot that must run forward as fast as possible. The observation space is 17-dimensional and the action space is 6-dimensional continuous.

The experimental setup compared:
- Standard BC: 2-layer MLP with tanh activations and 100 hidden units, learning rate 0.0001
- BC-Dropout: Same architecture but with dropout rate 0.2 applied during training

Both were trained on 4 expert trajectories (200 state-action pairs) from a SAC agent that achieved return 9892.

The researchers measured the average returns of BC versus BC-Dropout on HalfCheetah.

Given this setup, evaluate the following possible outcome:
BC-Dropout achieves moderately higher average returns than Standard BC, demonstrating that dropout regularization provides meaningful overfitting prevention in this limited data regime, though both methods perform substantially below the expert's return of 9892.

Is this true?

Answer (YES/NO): YES